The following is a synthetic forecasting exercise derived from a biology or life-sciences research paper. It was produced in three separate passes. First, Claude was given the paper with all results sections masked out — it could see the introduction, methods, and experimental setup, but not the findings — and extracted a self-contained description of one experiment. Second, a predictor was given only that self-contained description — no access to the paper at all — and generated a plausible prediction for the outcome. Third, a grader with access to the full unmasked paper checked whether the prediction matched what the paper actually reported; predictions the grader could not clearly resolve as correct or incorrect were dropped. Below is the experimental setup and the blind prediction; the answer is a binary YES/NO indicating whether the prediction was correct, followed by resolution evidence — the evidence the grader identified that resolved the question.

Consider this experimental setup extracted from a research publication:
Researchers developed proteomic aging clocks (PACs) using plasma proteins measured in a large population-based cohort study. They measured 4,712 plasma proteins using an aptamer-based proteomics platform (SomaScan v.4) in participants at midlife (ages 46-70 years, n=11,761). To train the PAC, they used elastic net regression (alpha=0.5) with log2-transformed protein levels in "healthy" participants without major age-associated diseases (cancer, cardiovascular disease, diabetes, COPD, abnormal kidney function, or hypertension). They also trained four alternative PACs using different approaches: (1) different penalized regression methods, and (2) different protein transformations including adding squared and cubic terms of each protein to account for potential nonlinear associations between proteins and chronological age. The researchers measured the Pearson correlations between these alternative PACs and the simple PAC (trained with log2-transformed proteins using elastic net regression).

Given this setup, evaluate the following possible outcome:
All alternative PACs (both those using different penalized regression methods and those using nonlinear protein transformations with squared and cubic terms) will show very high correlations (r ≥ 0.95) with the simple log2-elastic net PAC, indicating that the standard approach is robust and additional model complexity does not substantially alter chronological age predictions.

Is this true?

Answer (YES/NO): YES